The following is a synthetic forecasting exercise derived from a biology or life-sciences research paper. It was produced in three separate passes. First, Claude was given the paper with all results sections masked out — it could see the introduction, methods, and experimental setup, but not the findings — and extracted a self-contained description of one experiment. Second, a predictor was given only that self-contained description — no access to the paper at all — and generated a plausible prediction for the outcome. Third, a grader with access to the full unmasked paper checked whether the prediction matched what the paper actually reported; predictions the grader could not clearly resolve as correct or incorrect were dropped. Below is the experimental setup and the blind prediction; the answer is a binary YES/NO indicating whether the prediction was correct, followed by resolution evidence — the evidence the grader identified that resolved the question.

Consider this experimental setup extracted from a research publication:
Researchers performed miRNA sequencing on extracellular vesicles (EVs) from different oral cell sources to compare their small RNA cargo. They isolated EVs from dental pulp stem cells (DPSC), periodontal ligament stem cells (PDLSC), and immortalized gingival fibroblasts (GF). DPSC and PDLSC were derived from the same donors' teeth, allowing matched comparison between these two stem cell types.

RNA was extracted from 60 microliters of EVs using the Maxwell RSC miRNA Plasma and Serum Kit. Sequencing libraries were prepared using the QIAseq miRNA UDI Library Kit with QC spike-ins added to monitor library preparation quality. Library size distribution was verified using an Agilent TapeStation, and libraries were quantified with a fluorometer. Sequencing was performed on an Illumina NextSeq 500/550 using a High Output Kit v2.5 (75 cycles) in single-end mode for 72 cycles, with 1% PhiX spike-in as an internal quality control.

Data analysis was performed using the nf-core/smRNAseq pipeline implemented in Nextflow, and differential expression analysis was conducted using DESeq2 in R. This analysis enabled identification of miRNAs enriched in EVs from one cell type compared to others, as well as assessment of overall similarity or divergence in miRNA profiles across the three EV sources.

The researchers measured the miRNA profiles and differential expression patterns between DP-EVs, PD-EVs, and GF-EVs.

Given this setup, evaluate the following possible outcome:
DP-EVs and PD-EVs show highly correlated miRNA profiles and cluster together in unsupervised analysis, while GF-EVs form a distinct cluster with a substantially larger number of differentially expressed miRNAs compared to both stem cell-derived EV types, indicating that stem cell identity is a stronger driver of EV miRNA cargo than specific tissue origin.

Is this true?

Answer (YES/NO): NO